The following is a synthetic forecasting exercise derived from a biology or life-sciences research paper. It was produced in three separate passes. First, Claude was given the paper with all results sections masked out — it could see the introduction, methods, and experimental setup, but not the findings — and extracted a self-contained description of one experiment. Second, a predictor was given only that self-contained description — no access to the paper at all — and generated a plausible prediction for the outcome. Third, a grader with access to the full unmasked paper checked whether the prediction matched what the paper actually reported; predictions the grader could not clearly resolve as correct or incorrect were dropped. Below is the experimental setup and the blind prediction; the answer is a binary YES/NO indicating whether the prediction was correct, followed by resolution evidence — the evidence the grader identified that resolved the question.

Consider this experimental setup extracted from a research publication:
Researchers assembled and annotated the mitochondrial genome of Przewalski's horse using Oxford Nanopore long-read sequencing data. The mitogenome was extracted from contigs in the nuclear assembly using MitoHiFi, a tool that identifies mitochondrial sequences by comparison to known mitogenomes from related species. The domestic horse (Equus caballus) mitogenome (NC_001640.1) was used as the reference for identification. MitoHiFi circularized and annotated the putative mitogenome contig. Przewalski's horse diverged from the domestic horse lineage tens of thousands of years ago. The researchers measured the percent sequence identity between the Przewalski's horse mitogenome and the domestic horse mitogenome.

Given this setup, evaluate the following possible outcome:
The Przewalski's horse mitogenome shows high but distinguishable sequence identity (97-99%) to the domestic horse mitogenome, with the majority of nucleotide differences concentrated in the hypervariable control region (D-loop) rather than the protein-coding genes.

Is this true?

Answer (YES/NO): NO